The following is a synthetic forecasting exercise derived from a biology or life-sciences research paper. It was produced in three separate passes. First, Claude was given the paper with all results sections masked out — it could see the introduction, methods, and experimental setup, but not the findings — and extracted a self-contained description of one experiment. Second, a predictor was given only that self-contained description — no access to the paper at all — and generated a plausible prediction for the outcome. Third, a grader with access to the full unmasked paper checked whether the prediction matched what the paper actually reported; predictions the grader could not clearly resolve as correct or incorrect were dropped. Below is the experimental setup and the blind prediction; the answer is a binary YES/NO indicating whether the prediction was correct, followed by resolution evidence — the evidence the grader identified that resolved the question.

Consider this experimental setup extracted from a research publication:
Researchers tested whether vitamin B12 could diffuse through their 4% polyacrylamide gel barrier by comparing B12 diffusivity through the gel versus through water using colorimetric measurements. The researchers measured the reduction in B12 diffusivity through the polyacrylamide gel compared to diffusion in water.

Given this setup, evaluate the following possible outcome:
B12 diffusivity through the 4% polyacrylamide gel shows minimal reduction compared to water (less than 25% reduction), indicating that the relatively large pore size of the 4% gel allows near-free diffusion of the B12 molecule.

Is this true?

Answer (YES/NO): YES